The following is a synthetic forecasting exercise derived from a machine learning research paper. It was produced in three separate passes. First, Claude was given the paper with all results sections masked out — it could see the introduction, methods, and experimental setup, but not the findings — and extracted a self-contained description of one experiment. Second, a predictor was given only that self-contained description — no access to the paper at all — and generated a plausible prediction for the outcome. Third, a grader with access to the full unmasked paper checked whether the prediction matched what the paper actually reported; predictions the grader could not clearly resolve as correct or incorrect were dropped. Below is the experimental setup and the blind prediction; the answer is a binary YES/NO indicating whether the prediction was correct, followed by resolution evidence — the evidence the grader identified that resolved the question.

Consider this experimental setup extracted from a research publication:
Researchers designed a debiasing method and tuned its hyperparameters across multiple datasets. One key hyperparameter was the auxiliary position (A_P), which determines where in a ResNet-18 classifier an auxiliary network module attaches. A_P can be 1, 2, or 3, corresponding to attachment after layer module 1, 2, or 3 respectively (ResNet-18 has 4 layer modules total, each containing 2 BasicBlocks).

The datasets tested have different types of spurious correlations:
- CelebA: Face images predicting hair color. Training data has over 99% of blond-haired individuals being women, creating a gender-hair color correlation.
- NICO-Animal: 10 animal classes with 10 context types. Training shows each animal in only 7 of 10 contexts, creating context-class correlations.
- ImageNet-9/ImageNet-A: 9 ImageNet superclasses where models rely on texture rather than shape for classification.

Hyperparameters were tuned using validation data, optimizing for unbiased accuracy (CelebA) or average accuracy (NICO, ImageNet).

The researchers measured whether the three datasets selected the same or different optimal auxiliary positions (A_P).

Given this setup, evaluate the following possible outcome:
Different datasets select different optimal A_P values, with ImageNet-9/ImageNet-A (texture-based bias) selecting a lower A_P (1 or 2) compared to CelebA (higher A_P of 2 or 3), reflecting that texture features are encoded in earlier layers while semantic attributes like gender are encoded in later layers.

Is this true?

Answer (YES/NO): NO